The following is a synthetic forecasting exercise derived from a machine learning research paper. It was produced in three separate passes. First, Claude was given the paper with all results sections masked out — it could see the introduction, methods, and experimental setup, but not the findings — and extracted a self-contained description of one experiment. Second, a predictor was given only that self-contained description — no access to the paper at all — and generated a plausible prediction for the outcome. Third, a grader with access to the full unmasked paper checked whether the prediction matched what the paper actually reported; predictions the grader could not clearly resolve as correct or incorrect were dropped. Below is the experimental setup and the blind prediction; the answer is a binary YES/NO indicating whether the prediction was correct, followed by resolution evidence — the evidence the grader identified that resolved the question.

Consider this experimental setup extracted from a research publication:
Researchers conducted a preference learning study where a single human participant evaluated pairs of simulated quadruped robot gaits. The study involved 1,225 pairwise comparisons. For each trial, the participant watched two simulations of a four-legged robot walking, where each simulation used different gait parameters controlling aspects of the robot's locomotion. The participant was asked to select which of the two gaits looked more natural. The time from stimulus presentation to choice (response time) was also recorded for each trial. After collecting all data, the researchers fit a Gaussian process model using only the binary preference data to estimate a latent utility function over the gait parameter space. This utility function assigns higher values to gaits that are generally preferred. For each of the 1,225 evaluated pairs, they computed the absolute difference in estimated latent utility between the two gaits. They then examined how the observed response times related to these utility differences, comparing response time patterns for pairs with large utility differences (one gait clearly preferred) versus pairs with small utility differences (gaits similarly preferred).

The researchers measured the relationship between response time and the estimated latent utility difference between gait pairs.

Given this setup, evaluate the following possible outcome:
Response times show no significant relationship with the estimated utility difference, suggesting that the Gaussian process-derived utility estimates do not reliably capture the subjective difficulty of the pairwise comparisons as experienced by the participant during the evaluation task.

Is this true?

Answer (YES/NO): NO